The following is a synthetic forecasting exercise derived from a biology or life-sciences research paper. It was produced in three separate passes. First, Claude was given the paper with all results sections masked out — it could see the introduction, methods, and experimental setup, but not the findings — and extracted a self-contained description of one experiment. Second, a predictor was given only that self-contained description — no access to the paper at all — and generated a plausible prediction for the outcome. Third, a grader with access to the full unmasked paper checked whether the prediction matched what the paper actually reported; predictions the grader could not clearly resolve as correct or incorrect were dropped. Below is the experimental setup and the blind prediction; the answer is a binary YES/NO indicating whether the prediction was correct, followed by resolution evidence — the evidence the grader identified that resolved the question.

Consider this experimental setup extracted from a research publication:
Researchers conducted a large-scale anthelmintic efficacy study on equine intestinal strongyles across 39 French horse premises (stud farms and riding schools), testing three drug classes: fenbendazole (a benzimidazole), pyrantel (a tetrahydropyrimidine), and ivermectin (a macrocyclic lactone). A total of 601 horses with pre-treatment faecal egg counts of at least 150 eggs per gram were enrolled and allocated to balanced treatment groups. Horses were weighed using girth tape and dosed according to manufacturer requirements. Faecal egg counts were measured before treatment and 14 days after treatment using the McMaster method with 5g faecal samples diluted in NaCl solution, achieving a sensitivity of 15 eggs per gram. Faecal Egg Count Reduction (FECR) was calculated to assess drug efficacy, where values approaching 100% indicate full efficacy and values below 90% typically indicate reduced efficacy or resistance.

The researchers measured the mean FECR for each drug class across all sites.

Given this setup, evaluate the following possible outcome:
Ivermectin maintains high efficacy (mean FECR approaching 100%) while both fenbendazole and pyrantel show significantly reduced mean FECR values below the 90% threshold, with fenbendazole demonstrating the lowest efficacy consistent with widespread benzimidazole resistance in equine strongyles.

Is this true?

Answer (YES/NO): NO